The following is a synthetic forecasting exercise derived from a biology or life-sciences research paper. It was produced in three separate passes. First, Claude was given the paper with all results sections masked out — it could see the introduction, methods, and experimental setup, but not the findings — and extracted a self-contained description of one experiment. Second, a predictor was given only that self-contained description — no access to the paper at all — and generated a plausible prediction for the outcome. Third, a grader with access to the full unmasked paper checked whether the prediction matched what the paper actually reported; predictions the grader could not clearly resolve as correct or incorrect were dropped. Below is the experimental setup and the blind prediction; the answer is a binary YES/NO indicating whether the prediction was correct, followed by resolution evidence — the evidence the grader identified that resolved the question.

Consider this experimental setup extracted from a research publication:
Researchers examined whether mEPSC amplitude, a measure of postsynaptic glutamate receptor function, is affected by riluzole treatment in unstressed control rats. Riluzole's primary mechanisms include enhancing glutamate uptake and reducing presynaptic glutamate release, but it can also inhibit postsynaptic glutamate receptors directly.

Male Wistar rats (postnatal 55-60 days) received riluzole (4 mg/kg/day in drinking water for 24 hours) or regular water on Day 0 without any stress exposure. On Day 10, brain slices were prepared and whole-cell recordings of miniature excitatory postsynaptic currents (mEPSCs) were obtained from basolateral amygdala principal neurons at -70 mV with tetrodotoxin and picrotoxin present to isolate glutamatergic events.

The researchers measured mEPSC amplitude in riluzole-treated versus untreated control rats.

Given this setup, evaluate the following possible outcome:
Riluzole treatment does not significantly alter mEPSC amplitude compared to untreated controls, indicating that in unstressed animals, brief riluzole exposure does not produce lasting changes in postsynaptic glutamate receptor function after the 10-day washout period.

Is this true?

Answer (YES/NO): YES